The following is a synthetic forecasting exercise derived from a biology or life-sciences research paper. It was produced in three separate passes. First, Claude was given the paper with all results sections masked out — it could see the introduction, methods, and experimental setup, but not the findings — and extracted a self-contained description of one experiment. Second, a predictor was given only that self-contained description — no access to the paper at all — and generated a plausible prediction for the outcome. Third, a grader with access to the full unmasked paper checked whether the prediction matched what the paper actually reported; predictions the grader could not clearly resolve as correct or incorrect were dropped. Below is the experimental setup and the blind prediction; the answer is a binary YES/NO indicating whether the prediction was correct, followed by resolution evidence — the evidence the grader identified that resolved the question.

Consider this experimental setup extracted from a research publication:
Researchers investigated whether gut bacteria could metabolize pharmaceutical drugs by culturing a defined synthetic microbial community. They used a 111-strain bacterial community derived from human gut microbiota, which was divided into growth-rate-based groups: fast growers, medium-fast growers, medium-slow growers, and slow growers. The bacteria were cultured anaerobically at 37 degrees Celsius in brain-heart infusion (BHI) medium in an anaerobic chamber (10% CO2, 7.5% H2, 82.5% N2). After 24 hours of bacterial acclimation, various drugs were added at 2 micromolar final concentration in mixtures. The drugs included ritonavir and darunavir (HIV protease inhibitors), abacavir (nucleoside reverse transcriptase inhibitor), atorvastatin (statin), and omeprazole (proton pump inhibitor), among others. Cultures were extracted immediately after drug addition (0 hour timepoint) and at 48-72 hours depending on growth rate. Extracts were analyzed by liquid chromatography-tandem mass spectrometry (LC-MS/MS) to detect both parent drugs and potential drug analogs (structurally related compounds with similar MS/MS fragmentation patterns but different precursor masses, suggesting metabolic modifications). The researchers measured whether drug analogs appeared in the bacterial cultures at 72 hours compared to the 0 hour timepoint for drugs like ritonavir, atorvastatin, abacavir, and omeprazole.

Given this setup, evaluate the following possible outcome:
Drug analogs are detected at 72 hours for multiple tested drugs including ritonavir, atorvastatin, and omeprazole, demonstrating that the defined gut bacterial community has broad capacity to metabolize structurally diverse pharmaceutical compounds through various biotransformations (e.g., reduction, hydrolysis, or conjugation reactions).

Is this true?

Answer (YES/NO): NO